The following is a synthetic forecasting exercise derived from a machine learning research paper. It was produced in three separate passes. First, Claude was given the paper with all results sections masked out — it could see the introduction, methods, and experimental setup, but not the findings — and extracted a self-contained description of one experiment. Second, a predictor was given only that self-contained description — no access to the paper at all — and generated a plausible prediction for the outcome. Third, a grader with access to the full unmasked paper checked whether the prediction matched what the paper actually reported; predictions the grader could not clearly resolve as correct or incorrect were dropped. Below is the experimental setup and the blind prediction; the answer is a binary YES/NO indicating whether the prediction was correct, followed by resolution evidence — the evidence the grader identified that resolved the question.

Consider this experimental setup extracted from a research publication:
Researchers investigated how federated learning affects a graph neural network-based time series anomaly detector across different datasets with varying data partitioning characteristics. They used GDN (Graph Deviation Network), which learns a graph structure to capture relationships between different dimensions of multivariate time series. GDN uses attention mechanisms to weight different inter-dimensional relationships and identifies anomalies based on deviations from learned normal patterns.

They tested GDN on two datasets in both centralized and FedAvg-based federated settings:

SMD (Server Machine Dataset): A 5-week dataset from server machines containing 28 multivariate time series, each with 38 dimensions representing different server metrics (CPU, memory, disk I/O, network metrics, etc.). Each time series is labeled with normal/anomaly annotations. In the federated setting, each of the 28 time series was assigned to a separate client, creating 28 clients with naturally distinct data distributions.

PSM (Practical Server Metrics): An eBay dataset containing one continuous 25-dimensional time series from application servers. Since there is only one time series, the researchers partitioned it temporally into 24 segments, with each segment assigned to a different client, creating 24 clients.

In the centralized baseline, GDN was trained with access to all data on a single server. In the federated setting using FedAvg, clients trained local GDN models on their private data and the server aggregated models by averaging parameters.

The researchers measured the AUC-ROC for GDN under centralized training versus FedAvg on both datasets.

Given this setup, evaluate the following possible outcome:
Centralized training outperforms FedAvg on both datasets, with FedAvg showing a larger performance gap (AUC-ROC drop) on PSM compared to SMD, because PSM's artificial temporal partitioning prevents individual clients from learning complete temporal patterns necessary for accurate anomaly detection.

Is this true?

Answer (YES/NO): NO